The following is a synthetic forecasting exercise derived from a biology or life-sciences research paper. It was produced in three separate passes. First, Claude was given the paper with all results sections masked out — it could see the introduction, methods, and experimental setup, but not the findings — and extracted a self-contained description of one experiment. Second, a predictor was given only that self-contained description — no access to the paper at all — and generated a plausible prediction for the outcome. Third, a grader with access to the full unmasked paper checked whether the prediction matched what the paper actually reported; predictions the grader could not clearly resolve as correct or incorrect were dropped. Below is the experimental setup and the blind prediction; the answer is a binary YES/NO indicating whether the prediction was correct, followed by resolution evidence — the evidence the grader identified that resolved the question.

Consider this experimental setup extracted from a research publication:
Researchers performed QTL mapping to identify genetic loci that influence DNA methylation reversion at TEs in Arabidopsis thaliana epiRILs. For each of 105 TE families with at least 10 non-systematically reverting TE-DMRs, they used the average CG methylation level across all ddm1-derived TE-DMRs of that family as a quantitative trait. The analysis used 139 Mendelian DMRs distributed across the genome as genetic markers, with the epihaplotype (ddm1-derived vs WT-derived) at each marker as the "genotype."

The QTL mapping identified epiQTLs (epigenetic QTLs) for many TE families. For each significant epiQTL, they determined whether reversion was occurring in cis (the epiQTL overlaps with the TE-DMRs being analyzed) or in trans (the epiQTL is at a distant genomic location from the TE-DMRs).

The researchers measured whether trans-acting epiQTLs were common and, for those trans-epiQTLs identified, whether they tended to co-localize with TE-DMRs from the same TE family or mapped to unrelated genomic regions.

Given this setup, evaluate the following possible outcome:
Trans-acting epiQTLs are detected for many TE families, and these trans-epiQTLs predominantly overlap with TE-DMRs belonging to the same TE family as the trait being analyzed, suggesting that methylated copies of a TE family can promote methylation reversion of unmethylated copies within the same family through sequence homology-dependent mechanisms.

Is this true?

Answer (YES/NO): YES